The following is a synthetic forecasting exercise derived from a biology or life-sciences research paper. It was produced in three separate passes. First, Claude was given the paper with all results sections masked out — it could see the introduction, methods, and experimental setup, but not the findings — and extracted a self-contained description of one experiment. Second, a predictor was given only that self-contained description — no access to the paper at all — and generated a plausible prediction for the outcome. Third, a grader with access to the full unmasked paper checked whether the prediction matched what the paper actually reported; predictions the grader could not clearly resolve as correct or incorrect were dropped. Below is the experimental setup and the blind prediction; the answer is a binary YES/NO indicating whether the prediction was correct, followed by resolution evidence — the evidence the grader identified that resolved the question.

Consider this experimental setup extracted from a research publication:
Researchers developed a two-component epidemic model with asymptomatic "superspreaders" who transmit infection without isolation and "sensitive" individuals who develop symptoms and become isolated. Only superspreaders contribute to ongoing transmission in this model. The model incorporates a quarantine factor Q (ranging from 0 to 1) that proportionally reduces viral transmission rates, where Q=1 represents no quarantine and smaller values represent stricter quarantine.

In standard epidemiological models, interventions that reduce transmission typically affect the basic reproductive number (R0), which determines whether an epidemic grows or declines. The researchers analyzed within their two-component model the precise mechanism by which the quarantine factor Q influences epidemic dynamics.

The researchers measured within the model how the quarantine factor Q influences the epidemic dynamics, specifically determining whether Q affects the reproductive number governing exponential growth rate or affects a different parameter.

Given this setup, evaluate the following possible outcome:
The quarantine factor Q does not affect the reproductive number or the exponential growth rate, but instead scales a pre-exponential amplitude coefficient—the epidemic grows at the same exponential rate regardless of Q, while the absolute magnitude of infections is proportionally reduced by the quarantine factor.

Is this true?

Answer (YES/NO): NO